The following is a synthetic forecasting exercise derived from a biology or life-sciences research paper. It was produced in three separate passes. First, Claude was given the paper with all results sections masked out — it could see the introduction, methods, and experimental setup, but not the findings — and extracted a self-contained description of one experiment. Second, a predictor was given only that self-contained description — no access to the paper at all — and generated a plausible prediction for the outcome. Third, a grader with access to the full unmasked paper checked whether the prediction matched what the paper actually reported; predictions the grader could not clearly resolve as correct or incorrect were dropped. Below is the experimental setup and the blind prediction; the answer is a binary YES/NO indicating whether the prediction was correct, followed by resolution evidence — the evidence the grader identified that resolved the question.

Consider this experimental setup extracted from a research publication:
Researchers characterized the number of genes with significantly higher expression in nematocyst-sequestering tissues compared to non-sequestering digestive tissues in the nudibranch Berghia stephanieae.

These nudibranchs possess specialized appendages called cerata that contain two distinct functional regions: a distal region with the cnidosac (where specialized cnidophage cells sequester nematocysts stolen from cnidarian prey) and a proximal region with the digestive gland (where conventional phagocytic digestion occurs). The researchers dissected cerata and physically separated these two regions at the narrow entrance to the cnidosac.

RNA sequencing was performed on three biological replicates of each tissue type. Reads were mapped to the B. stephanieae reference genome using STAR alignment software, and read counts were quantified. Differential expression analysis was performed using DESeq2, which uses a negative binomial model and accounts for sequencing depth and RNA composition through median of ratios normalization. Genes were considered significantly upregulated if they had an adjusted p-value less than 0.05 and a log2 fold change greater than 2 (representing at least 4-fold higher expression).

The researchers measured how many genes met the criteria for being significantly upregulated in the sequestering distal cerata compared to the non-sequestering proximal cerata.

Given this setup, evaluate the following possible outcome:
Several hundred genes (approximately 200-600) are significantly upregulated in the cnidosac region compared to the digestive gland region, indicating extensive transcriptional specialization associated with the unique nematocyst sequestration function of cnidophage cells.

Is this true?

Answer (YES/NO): NO